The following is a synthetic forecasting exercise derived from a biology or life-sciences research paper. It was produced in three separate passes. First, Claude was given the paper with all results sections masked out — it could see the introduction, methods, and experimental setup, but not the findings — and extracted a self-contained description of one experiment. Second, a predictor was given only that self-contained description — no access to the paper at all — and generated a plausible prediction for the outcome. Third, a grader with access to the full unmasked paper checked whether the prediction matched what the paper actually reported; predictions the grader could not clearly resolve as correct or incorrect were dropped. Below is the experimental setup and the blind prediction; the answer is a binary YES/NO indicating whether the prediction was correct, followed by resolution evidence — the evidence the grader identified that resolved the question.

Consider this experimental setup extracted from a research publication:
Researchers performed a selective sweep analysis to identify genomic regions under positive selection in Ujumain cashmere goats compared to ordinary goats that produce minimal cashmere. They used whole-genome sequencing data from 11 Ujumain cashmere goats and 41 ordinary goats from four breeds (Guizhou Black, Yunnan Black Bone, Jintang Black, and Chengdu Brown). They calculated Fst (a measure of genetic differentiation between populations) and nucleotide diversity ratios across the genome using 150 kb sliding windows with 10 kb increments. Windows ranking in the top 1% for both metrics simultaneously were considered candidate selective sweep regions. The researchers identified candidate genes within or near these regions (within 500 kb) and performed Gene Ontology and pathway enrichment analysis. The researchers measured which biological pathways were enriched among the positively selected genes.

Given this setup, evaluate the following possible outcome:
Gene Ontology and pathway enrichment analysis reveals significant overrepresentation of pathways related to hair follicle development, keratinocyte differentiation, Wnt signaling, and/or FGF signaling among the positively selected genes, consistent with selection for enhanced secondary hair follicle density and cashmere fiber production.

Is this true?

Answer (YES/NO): YES